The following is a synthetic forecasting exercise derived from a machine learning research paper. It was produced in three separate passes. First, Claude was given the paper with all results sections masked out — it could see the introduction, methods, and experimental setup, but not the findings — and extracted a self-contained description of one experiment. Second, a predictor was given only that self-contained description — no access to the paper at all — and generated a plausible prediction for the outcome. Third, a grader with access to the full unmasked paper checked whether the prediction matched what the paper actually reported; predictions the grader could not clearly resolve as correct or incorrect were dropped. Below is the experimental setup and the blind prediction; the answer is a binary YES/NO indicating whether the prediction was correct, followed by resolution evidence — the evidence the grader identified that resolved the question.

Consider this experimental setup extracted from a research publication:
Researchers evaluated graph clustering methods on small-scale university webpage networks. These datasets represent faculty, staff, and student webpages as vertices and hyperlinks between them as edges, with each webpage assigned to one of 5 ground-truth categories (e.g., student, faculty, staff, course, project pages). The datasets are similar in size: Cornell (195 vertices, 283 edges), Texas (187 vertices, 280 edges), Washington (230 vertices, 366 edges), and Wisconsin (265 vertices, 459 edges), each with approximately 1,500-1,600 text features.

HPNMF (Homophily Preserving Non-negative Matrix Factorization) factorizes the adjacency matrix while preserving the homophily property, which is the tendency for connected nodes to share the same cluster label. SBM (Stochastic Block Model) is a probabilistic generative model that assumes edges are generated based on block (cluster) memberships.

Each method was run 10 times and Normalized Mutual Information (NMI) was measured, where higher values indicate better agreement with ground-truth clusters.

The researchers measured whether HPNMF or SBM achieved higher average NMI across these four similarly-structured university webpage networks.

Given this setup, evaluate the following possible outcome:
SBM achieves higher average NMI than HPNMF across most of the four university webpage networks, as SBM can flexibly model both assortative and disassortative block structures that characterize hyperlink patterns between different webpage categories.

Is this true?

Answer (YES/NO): NO